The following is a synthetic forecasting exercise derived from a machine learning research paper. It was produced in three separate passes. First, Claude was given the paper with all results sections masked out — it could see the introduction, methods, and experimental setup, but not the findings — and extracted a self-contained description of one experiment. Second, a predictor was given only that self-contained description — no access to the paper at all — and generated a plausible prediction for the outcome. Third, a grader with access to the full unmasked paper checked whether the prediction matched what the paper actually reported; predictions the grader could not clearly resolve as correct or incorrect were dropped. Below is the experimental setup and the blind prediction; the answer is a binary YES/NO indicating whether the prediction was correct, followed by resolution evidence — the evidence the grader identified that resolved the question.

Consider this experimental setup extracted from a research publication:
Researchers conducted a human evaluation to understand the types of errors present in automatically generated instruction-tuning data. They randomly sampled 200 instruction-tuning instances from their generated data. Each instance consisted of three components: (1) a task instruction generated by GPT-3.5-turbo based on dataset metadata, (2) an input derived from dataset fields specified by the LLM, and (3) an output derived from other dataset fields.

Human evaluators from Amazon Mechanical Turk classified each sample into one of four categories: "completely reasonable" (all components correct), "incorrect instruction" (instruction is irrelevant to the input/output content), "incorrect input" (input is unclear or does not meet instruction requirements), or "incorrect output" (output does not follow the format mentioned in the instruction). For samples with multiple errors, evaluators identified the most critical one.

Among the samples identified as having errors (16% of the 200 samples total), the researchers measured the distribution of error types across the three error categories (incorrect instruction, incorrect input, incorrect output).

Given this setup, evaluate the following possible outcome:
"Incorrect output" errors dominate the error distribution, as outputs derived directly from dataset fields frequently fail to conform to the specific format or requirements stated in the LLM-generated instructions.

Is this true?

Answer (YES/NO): YES